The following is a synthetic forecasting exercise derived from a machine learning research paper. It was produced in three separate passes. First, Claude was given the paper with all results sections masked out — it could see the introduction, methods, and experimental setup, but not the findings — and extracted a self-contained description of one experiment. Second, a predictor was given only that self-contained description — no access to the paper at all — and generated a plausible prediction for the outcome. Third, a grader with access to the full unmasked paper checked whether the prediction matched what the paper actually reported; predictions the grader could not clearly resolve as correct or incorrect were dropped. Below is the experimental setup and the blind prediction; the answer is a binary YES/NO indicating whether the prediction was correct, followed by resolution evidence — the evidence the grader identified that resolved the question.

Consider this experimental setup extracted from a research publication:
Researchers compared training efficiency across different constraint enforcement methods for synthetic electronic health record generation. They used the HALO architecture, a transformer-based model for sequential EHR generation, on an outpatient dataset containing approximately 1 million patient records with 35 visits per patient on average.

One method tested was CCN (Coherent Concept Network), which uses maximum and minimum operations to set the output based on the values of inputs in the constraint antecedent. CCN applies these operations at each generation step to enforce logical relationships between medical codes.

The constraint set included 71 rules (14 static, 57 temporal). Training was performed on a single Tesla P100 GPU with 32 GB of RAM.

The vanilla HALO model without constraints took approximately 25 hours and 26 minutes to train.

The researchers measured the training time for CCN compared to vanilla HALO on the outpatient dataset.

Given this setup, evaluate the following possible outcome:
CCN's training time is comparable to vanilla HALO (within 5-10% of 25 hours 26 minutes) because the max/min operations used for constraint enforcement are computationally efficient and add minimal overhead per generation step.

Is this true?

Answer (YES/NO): NO